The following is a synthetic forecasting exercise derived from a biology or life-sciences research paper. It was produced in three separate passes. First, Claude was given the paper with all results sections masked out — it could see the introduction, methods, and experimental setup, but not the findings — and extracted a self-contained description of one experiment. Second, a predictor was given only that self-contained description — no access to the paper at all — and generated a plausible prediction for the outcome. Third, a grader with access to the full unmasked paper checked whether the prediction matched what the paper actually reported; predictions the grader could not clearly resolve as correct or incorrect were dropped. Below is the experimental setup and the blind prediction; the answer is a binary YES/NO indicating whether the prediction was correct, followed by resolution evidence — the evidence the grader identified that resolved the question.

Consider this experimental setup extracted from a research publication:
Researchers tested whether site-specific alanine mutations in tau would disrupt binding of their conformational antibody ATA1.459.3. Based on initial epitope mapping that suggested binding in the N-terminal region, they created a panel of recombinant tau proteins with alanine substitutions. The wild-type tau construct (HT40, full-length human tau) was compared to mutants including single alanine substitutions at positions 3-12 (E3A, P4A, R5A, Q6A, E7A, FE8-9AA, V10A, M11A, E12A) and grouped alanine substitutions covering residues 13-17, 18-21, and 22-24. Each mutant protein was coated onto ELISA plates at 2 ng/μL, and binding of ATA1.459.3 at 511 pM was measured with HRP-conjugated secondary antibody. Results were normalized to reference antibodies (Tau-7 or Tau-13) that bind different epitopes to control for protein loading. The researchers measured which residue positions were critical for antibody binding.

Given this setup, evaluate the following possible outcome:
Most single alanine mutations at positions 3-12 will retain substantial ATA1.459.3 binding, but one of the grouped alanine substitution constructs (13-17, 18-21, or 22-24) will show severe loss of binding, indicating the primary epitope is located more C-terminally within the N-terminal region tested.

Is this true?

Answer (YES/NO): YES